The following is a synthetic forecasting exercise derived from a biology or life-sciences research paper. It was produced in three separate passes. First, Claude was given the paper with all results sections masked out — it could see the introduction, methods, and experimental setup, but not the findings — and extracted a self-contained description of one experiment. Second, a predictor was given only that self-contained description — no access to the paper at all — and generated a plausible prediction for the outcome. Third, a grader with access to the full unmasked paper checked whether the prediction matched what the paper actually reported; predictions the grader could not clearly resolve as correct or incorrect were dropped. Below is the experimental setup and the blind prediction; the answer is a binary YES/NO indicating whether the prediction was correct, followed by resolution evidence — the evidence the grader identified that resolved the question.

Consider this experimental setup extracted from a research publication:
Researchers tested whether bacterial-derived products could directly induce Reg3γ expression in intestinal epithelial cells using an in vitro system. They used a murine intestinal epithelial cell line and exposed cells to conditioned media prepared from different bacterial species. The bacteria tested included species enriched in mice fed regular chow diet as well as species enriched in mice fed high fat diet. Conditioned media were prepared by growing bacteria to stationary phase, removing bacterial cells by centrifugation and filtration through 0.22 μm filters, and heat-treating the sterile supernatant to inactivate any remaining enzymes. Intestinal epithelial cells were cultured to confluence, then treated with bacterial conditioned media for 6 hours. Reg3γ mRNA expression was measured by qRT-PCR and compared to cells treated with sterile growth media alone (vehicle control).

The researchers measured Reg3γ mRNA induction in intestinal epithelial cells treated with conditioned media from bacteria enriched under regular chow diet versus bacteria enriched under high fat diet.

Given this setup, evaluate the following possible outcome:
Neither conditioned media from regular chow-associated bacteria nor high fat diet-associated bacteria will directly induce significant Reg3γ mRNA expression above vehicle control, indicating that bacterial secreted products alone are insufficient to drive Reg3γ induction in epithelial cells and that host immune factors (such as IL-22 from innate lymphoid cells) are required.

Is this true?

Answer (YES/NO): NO